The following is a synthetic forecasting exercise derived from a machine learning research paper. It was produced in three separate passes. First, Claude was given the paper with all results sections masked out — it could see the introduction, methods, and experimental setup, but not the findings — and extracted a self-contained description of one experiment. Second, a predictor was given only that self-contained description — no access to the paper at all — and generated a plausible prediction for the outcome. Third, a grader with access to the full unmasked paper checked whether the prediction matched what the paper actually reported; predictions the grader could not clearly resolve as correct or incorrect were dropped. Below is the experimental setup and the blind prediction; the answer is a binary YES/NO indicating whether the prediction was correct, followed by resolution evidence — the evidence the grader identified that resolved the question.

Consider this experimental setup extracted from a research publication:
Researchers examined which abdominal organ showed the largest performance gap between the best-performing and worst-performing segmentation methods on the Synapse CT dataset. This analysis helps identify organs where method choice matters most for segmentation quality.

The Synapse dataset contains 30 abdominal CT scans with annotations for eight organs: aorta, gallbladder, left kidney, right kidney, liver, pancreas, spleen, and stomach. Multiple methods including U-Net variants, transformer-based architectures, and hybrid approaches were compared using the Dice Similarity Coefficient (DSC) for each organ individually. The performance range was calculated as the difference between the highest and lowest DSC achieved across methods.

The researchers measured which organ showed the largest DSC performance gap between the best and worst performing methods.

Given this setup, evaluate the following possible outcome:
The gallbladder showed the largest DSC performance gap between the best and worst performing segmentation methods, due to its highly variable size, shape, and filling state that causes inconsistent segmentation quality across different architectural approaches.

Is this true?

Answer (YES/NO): NO